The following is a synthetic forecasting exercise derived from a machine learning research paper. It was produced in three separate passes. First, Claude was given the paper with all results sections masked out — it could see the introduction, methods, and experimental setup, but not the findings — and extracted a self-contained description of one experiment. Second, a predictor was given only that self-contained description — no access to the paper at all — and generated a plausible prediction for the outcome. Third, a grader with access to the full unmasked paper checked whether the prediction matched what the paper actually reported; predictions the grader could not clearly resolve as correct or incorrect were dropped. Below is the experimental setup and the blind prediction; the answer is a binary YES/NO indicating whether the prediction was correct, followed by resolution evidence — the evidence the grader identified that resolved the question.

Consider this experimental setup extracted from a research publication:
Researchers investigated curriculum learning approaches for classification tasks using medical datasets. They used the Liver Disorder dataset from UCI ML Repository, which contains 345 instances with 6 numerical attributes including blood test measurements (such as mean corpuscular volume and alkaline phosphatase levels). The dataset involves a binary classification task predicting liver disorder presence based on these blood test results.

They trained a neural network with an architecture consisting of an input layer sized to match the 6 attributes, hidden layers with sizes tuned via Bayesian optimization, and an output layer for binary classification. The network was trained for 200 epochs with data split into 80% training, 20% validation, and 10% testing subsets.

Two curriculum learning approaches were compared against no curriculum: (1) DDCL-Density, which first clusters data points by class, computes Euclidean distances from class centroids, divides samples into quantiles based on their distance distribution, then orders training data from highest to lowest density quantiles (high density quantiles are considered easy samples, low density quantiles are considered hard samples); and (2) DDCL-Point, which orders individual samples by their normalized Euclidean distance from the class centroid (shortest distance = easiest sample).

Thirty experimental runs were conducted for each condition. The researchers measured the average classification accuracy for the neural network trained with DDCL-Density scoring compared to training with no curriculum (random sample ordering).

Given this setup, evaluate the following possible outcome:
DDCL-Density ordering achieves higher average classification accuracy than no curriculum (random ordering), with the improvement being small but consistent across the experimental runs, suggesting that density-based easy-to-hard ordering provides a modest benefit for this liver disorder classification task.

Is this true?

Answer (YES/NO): NO